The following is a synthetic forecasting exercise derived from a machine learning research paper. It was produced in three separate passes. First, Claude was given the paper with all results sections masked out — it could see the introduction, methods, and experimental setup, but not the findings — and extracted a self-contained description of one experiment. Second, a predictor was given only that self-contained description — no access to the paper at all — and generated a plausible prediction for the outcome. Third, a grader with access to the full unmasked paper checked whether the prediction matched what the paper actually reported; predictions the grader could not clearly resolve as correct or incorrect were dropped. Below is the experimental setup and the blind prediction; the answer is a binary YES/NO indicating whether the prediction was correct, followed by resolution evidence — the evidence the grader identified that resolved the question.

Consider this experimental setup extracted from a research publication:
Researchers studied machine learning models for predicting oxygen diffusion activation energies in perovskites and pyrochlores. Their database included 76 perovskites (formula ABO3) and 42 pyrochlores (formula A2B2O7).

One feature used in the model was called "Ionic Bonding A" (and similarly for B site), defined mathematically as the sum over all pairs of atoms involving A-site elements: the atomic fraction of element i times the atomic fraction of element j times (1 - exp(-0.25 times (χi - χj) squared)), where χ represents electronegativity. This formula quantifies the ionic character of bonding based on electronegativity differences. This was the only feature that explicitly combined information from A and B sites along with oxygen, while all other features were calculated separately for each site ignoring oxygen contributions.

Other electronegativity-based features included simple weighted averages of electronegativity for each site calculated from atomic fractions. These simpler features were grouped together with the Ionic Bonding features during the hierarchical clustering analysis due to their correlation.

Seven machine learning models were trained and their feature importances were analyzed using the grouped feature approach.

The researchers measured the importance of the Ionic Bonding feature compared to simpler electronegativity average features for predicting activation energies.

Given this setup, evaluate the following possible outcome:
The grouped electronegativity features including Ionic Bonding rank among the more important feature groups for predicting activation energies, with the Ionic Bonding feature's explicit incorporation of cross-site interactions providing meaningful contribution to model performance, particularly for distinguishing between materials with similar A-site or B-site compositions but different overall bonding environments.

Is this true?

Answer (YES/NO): YES